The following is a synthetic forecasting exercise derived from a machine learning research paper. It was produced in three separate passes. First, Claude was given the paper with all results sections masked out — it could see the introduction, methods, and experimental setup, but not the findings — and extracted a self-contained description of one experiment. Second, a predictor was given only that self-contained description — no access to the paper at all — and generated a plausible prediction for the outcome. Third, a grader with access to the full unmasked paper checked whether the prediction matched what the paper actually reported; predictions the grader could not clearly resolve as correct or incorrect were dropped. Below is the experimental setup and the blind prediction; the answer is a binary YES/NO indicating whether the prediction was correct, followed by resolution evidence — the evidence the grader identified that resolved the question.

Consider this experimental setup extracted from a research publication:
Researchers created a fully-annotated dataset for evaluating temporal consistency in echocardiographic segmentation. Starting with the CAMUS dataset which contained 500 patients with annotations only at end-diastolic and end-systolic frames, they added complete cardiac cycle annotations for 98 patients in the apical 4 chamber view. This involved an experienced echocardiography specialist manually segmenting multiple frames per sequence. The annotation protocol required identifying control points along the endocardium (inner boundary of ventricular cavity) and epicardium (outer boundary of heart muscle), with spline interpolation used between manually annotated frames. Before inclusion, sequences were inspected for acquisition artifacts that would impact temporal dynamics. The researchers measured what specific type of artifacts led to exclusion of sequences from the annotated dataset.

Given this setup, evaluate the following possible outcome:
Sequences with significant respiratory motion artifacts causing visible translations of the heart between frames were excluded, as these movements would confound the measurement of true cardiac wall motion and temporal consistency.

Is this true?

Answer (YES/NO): NO